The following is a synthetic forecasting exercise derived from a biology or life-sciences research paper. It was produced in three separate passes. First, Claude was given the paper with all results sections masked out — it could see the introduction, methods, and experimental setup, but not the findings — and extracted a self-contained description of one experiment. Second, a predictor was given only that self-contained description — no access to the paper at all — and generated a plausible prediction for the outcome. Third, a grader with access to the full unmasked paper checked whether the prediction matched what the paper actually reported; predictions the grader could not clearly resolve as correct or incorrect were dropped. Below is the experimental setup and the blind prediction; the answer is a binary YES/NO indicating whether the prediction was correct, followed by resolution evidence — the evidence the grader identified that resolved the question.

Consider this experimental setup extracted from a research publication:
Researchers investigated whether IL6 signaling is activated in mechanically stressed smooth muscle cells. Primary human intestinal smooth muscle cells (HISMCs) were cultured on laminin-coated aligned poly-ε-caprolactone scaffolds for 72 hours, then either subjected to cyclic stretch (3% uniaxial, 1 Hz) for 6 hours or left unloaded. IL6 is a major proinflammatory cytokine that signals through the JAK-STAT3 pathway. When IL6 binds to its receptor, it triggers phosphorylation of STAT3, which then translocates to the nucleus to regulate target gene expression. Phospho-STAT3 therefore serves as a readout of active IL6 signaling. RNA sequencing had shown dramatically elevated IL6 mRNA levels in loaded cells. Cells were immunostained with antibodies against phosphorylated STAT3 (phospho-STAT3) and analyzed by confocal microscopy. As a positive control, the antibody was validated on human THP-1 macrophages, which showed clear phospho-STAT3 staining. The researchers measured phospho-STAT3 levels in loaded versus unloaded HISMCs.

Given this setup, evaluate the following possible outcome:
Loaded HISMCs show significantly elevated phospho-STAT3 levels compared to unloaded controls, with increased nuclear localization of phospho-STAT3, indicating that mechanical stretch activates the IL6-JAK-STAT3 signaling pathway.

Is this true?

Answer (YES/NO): NO